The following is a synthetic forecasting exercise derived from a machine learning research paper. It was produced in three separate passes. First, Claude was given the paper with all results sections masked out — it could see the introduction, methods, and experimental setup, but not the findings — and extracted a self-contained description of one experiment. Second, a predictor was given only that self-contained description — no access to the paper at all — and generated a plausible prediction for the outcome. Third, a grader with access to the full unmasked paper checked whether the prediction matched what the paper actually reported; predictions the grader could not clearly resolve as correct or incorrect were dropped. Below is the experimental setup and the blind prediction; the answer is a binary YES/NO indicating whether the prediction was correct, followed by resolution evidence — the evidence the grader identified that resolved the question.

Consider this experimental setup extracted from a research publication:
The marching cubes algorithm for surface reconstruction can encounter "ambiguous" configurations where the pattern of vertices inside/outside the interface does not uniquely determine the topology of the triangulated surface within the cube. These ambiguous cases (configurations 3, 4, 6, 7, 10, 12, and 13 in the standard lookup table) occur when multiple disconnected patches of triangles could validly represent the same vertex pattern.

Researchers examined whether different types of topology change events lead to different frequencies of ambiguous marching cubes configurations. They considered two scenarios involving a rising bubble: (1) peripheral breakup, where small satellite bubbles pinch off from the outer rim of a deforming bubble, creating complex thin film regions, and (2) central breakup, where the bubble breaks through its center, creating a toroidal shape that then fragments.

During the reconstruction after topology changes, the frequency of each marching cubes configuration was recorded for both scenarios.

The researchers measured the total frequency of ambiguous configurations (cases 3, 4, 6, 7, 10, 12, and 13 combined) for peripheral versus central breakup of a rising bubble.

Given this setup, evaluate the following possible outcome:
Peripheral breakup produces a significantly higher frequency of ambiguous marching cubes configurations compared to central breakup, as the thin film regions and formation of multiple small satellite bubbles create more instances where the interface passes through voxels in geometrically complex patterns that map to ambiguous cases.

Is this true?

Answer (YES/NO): YES